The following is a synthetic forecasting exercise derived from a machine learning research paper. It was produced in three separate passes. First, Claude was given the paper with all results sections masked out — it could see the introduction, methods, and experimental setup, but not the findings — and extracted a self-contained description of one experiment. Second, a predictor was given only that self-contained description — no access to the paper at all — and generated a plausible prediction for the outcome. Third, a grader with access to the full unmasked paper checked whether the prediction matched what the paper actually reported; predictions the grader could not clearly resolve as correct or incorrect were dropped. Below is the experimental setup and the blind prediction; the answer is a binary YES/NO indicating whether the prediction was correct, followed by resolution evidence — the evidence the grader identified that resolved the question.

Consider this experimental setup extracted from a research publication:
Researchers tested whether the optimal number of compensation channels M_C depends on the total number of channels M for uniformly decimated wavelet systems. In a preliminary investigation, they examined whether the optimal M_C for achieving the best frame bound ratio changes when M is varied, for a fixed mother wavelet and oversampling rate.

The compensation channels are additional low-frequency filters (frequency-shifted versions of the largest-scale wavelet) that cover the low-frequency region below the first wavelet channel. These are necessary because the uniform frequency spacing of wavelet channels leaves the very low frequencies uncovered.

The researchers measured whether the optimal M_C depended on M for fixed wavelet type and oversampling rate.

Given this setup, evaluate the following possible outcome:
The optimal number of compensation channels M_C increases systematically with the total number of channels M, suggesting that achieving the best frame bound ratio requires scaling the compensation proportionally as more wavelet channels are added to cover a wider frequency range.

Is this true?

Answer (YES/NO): NO